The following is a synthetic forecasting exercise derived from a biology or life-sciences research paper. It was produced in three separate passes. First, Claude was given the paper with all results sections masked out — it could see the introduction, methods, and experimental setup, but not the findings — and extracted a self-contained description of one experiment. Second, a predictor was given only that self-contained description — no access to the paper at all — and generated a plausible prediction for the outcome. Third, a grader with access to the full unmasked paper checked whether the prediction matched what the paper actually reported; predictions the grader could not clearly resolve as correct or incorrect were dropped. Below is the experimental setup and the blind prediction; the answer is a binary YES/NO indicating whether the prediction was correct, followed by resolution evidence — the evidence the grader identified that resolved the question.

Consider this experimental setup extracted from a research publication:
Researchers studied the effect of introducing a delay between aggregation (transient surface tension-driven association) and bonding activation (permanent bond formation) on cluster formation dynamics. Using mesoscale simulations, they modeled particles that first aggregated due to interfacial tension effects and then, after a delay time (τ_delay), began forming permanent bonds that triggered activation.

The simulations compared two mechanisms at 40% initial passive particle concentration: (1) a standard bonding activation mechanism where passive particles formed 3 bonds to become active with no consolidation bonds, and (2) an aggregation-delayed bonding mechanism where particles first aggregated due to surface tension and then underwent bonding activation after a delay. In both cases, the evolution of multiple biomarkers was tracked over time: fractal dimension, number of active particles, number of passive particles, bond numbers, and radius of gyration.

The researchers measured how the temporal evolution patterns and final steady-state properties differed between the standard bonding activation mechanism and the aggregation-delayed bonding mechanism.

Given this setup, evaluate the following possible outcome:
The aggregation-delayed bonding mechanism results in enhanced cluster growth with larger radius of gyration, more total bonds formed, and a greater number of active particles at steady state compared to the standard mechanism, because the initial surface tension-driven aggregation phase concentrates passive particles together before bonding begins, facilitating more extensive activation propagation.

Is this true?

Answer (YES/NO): NO